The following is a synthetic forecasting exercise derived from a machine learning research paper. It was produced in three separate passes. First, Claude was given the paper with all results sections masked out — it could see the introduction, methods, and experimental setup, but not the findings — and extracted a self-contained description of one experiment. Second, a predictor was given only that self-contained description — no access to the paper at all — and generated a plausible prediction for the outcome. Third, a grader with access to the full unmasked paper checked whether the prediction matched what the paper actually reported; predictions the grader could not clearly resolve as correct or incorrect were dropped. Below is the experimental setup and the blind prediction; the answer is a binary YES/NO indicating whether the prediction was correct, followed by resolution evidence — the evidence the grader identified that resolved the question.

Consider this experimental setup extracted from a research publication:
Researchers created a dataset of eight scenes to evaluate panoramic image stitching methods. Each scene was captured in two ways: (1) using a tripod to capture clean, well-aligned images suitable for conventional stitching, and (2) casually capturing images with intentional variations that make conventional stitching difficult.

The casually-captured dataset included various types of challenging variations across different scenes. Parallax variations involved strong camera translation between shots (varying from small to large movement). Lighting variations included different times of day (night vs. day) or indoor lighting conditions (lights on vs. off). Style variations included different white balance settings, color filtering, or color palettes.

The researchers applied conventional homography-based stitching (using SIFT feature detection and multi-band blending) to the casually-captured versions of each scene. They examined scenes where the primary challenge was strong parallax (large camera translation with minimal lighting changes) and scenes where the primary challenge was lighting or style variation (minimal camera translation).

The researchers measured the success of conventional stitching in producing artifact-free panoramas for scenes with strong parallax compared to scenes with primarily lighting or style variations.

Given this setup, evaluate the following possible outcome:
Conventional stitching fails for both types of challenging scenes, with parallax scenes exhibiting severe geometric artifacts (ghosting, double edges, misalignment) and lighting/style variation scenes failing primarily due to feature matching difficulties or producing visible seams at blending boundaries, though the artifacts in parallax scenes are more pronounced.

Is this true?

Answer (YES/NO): NO